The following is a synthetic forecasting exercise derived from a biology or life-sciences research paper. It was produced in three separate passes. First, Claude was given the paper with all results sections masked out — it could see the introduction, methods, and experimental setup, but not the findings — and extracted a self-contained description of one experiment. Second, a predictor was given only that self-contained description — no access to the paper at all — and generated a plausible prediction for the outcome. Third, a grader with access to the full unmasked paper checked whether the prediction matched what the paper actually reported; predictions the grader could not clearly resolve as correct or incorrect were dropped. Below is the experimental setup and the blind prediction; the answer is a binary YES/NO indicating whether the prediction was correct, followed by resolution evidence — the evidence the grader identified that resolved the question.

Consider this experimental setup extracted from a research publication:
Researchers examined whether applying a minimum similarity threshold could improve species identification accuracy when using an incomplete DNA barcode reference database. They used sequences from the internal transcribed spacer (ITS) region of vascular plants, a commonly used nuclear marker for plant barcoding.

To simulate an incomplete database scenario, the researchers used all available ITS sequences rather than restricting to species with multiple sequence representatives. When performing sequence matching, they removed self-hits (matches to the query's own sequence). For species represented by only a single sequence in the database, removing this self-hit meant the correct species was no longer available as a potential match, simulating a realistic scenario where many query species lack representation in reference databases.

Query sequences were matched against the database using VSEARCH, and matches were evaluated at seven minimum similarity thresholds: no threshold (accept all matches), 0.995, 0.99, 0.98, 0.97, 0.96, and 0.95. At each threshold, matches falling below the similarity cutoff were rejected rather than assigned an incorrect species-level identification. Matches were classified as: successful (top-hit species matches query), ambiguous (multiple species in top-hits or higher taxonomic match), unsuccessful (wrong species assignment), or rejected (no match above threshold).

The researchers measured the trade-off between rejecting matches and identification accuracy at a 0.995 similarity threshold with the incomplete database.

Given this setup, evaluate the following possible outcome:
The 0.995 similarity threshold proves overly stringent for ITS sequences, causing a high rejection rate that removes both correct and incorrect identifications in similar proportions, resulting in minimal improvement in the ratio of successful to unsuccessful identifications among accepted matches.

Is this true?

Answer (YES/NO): NO